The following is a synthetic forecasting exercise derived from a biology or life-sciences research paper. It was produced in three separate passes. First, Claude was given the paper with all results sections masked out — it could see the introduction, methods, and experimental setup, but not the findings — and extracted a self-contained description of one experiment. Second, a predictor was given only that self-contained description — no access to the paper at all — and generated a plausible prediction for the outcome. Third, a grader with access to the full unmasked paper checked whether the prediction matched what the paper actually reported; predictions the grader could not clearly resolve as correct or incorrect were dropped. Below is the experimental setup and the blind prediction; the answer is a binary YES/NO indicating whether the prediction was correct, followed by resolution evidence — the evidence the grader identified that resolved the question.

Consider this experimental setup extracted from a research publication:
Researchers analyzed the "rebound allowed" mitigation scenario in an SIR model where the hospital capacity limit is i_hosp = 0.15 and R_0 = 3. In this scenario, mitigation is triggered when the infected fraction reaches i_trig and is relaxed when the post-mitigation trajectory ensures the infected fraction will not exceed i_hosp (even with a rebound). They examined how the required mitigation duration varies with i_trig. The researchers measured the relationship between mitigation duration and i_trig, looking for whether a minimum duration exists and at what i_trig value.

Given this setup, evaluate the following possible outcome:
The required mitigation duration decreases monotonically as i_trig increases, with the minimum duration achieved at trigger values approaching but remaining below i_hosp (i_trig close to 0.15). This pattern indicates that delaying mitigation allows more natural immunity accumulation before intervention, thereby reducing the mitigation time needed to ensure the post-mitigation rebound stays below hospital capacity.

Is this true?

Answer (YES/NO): NO